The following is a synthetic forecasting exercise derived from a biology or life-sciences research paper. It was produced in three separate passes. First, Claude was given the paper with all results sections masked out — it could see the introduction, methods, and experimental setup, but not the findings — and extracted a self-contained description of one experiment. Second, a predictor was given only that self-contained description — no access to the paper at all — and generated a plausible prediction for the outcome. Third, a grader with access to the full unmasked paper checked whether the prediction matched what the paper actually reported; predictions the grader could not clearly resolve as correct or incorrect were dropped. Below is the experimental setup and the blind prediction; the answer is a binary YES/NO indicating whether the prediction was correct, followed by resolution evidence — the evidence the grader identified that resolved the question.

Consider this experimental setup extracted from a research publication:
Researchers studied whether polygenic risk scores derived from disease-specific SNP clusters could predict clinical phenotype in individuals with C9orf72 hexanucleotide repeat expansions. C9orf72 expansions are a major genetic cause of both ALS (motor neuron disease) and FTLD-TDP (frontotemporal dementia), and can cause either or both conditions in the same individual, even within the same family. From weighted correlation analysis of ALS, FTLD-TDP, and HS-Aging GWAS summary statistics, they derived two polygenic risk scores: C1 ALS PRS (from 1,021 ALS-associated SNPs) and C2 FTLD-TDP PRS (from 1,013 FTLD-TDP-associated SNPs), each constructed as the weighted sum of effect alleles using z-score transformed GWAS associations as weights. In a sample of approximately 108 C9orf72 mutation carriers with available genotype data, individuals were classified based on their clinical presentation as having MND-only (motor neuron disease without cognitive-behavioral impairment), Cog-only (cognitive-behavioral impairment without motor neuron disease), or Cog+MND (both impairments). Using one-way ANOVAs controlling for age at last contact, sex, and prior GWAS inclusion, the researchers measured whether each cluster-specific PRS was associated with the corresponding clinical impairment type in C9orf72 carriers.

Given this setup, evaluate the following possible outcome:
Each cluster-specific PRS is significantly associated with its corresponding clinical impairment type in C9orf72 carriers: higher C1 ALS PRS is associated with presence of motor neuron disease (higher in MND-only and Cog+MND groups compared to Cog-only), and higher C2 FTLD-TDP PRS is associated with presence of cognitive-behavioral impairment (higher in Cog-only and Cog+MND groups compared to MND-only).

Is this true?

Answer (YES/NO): YES